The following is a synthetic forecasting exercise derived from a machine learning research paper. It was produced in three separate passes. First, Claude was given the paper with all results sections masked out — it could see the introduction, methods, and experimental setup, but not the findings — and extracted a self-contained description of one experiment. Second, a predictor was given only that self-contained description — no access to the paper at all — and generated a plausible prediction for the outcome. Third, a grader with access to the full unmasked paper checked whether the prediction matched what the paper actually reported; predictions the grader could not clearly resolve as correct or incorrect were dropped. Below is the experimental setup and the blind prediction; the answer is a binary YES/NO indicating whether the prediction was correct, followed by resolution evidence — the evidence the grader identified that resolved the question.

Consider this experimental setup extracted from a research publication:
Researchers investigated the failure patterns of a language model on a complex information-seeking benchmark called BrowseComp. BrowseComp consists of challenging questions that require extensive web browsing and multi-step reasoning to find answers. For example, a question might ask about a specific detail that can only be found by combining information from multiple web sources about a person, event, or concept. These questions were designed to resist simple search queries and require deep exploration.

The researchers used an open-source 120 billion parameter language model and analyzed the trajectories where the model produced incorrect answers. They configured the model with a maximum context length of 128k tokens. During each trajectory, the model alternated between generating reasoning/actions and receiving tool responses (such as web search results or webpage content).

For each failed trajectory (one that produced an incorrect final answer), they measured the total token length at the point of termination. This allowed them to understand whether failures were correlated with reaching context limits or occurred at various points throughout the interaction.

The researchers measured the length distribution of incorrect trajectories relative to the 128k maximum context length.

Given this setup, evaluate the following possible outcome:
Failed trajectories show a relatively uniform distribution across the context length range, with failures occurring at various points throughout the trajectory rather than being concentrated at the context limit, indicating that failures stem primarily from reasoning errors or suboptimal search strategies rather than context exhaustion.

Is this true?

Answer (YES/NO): NO